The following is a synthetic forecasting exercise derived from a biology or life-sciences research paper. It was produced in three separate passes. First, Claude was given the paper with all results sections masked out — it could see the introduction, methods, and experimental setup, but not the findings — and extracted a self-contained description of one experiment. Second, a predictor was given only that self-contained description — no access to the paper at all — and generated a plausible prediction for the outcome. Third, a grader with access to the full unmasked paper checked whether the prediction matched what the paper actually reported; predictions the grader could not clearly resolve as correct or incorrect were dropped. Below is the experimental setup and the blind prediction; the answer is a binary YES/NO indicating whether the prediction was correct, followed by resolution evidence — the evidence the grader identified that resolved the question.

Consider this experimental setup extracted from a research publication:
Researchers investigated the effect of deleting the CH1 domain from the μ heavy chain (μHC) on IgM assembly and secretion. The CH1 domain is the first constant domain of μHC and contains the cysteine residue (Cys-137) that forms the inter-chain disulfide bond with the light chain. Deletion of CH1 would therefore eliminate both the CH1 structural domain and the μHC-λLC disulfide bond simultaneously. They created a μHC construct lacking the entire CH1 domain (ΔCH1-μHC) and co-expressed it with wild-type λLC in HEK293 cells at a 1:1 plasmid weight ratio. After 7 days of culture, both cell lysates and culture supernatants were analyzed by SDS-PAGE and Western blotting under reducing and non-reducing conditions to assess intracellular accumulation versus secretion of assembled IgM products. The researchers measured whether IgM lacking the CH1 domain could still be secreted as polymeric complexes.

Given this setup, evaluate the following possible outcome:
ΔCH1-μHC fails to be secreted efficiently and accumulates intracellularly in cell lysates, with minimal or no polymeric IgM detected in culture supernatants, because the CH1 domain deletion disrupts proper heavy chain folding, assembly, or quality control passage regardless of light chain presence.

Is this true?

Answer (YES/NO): YES